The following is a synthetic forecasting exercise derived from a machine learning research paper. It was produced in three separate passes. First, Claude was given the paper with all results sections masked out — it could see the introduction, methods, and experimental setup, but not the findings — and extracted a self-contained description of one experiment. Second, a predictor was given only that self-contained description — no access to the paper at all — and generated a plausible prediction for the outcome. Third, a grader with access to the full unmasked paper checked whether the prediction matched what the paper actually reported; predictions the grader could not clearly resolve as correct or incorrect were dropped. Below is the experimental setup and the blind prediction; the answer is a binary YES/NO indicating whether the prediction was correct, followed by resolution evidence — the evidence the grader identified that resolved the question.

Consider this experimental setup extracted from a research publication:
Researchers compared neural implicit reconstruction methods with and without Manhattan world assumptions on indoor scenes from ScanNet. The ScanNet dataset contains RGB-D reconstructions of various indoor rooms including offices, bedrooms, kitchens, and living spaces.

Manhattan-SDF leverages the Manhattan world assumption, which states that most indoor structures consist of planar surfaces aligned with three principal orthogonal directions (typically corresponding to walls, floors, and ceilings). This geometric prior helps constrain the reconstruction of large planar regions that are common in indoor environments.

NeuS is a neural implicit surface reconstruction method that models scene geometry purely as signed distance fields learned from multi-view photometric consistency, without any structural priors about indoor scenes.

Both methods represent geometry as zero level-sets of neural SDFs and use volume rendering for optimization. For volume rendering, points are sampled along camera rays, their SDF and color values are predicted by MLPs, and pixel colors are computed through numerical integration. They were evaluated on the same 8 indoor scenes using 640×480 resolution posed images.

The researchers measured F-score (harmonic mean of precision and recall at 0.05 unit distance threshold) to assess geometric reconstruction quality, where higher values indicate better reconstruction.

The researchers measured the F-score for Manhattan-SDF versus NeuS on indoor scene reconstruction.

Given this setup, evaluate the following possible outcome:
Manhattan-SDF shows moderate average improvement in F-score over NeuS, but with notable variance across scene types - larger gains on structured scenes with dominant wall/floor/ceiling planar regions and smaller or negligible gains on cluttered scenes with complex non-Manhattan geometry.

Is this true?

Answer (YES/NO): NO